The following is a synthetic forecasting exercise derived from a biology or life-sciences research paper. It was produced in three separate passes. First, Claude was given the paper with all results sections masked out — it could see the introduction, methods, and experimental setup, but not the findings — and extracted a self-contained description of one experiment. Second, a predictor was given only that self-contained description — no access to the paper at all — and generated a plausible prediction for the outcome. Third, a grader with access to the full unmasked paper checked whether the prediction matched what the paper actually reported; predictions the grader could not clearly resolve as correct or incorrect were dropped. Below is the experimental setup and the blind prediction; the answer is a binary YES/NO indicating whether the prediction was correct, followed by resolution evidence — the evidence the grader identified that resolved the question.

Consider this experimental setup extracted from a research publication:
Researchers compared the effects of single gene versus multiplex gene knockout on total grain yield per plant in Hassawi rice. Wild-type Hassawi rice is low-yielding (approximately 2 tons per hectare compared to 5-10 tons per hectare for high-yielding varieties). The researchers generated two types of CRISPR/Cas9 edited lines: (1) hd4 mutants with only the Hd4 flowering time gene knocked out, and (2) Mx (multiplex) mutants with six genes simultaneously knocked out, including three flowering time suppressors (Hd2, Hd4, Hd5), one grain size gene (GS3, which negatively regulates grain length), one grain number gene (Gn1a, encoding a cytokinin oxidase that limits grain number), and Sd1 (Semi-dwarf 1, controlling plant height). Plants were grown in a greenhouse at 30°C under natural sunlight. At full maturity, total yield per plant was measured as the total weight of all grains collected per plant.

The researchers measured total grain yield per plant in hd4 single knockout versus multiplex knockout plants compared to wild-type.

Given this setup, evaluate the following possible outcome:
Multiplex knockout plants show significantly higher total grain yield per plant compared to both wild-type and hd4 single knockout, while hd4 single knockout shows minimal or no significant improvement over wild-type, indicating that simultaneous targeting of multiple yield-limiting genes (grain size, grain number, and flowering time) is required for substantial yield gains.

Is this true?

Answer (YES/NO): NO